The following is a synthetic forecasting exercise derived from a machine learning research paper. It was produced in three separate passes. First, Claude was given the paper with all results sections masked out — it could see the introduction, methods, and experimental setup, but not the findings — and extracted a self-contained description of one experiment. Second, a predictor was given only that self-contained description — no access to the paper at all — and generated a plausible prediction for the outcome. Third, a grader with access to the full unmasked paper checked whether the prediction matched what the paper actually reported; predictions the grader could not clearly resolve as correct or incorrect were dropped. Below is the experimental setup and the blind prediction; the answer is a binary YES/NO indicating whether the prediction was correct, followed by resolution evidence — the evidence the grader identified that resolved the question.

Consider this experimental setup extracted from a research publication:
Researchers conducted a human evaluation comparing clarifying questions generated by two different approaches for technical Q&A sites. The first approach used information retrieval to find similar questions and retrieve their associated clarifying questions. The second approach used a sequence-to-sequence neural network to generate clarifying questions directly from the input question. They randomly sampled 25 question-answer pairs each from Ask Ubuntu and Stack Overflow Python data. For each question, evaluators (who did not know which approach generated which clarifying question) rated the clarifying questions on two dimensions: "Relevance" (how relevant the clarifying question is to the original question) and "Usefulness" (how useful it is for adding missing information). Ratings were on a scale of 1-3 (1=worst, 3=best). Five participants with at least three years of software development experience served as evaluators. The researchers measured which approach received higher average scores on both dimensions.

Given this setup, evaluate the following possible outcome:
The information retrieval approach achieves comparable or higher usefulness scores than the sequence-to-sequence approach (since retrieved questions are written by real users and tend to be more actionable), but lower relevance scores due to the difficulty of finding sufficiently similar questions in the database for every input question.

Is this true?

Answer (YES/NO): NO